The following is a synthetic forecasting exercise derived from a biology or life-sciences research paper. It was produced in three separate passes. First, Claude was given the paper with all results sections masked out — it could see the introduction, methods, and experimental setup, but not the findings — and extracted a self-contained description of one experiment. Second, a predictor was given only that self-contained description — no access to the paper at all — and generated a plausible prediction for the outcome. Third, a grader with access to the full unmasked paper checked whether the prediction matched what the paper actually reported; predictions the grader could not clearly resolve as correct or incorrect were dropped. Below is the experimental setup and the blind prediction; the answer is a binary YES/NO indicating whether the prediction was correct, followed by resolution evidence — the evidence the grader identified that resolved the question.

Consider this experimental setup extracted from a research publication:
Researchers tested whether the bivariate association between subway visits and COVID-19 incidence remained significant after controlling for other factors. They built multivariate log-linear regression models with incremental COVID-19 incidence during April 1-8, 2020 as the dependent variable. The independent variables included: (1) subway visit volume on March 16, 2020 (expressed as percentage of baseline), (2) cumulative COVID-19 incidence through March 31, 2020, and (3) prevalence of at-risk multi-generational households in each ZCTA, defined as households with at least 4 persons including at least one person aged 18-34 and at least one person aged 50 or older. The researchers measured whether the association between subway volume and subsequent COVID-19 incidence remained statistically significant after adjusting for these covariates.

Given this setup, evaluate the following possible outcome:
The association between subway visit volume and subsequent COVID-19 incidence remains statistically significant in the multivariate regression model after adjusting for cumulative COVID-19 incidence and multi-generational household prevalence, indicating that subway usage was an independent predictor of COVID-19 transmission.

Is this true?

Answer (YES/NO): YES